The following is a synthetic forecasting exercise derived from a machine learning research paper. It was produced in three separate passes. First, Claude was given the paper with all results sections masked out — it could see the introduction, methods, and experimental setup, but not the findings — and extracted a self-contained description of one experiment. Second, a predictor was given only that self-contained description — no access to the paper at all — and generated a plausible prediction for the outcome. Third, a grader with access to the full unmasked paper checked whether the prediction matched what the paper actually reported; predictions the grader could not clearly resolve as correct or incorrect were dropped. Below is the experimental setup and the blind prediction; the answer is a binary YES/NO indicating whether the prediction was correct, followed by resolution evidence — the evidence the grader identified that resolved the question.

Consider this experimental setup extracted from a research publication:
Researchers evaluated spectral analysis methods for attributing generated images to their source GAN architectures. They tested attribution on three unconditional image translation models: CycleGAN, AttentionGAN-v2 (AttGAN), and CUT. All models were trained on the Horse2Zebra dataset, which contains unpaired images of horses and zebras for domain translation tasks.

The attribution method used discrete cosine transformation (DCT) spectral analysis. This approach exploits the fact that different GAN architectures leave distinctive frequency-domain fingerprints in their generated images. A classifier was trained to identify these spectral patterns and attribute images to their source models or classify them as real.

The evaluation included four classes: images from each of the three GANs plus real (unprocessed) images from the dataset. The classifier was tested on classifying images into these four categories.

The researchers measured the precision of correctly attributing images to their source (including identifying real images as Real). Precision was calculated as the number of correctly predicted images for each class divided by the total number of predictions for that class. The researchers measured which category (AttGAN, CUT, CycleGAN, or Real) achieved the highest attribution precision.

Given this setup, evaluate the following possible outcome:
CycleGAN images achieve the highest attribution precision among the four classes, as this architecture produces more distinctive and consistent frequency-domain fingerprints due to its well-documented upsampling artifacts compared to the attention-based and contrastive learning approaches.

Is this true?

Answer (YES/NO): YES